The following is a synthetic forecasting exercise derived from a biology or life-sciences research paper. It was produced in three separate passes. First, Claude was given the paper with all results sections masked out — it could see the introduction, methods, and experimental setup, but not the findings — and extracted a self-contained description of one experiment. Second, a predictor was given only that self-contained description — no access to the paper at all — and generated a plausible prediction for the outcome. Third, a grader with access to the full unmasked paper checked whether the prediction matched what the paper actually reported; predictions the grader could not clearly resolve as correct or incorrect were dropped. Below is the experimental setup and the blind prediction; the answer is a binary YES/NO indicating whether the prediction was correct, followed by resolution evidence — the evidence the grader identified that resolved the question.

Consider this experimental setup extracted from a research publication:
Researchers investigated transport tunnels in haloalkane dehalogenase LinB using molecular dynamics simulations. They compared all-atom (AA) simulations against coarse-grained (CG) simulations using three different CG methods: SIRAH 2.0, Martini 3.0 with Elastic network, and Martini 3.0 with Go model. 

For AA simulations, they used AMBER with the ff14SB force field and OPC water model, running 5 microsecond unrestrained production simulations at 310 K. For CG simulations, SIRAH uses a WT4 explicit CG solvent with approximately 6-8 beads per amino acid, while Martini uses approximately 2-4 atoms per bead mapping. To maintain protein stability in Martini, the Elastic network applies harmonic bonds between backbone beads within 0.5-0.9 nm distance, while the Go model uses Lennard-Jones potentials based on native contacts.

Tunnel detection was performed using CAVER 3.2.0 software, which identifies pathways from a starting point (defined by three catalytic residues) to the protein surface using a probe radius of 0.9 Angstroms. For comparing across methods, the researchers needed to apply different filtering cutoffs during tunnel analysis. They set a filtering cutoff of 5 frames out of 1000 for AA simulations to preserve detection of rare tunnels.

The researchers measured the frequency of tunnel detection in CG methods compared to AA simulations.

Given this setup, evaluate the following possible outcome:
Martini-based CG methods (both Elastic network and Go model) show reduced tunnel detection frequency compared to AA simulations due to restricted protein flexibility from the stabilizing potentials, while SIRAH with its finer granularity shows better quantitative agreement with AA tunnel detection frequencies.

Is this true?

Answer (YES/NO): NO